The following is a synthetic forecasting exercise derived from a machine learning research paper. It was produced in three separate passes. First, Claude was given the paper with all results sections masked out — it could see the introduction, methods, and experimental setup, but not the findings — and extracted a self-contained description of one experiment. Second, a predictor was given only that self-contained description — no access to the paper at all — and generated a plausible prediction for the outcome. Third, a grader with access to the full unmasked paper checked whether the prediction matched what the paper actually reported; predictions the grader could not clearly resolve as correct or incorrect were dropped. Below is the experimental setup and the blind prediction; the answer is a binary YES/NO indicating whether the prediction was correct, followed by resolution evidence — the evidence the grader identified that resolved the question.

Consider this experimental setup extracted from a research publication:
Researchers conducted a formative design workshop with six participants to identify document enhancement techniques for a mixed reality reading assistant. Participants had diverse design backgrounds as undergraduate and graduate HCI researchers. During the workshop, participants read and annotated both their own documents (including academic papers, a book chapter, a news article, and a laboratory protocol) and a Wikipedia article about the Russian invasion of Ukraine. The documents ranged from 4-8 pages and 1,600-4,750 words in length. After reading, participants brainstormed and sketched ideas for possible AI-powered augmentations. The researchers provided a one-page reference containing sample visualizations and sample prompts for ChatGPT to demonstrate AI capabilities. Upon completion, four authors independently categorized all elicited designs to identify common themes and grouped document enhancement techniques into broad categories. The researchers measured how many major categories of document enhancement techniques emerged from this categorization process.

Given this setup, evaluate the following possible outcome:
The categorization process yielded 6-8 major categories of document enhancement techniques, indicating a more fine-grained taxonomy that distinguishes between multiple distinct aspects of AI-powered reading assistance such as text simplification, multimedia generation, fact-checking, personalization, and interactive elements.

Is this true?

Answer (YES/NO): NO